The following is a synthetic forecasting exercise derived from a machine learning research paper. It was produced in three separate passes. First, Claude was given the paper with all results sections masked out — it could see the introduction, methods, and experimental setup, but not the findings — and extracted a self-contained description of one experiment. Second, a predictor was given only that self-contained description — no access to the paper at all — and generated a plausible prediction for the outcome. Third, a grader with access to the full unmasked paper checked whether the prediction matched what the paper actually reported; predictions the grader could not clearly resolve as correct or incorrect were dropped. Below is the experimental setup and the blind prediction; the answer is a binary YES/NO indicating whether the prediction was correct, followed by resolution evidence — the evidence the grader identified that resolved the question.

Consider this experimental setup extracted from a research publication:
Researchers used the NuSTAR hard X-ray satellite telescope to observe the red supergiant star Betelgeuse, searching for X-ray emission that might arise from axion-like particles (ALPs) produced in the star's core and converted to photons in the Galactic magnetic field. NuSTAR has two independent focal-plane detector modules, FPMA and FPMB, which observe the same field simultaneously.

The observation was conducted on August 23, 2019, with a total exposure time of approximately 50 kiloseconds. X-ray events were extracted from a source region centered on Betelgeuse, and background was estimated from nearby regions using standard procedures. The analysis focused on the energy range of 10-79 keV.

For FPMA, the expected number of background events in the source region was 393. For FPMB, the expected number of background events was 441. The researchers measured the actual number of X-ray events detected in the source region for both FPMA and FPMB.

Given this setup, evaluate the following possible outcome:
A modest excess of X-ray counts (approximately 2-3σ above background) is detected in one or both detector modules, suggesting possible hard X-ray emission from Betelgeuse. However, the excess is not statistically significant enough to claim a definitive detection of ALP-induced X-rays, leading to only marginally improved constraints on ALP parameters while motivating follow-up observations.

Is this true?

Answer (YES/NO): NO